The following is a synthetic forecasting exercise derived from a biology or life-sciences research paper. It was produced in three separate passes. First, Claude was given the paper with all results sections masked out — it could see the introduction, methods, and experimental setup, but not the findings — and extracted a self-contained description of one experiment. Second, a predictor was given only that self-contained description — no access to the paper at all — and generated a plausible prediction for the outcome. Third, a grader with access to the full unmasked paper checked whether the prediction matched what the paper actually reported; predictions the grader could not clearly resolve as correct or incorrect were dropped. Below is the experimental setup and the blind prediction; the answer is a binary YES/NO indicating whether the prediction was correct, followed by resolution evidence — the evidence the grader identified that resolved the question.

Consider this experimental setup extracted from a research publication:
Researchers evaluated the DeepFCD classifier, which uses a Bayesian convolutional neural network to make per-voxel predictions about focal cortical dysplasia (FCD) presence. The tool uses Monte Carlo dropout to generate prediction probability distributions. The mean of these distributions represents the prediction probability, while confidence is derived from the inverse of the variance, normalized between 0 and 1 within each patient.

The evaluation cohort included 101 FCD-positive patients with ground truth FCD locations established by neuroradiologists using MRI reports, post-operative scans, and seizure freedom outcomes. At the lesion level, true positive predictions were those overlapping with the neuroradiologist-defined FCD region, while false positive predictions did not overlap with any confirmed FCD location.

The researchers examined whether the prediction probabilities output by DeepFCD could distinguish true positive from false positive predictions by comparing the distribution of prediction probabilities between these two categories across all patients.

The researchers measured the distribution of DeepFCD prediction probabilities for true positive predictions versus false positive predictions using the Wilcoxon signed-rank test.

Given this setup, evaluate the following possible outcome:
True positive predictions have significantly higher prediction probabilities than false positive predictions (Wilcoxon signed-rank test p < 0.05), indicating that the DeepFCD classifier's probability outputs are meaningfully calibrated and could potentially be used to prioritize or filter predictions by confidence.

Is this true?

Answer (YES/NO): YES